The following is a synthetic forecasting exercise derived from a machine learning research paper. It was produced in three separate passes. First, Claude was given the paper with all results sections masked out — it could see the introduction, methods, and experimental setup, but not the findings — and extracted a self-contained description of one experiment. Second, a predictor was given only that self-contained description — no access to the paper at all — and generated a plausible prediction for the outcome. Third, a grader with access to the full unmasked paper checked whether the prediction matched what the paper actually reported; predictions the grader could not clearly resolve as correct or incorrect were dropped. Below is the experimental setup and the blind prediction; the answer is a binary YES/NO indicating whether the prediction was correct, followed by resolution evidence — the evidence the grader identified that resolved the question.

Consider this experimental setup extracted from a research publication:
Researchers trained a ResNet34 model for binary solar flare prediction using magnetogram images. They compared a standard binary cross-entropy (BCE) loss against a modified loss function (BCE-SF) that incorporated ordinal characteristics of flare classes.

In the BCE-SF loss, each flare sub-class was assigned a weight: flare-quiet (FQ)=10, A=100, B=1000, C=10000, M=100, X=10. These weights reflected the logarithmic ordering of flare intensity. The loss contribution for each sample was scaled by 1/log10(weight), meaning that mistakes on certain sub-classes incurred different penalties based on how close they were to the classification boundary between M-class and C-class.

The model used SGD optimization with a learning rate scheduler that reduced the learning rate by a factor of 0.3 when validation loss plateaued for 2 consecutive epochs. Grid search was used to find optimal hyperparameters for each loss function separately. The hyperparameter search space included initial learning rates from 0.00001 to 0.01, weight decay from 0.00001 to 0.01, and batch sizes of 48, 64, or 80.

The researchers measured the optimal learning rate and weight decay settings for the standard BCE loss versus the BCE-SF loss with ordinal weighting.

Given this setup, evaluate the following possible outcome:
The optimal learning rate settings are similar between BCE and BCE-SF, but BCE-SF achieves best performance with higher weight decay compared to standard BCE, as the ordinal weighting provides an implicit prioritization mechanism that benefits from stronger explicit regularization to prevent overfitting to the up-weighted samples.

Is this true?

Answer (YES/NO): NO